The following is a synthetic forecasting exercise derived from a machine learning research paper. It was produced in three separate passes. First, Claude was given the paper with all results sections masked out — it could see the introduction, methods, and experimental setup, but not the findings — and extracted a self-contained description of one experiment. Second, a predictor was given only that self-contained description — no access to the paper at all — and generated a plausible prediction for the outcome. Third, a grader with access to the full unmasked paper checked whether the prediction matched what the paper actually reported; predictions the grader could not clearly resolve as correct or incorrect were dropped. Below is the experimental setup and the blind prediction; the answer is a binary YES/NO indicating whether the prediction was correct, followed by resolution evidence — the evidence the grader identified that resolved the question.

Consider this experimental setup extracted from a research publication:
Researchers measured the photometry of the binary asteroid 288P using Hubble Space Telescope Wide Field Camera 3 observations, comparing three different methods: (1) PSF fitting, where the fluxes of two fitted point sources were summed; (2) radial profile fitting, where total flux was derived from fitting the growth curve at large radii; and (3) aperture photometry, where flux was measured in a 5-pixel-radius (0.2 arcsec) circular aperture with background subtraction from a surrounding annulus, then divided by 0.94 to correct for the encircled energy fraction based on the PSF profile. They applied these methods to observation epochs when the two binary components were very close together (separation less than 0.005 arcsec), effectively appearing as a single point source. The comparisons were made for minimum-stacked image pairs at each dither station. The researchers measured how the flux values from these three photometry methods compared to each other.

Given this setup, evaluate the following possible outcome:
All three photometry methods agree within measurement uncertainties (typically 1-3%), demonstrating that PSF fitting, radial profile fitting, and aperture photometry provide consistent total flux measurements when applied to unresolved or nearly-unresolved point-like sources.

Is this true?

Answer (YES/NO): NO